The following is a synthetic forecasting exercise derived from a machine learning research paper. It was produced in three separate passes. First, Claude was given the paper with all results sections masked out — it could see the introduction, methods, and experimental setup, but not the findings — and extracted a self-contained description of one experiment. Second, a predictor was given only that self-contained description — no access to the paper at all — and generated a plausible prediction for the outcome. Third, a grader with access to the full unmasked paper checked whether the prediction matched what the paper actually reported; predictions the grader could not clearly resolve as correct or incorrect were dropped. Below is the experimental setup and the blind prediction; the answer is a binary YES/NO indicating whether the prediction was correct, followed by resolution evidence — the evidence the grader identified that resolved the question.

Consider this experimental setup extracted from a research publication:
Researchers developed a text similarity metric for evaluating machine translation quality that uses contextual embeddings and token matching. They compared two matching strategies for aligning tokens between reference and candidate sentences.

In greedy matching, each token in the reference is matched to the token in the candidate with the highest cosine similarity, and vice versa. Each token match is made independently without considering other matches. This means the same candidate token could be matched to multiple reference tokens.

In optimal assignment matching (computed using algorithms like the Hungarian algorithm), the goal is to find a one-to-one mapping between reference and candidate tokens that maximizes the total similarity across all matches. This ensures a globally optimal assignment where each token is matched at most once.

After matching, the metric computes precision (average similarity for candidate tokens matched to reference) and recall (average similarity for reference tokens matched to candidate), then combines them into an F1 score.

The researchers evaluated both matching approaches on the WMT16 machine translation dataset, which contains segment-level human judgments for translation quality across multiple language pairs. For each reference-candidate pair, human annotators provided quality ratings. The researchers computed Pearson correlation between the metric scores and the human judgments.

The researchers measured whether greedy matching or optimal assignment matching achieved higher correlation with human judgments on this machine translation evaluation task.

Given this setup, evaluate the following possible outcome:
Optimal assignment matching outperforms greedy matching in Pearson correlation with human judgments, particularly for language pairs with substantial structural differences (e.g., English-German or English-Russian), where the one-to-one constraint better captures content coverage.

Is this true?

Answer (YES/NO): NO